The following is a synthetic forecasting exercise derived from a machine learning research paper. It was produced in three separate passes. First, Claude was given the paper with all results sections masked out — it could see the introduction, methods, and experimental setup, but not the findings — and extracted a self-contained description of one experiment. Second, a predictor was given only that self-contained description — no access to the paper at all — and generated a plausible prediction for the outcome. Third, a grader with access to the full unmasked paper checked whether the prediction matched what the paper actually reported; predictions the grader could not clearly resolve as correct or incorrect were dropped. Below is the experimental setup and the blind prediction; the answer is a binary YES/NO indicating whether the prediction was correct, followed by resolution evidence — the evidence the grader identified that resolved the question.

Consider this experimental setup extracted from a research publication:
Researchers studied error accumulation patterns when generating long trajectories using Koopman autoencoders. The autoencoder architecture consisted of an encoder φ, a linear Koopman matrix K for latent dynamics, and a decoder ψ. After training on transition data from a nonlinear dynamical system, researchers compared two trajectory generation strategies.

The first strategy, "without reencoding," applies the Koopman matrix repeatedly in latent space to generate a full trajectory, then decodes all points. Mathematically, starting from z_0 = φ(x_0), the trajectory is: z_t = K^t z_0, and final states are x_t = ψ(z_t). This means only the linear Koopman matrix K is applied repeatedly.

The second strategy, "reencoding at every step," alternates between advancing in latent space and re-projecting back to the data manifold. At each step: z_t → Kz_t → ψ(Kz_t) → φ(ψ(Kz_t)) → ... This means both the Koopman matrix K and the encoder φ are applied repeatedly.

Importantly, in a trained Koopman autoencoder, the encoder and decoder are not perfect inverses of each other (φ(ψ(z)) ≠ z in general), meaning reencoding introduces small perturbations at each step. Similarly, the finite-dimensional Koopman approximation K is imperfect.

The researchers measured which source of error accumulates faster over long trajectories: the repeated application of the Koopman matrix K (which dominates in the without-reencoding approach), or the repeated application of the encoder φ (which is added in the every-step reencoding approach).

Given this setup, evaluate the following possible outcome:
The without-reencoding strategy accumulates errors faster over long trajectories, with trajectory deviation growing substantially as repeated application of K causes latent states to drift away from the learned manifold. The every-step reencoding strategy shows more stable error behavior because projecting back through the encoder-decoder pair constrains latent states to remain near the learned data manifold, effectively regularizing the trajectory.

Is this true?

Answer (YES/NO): NO